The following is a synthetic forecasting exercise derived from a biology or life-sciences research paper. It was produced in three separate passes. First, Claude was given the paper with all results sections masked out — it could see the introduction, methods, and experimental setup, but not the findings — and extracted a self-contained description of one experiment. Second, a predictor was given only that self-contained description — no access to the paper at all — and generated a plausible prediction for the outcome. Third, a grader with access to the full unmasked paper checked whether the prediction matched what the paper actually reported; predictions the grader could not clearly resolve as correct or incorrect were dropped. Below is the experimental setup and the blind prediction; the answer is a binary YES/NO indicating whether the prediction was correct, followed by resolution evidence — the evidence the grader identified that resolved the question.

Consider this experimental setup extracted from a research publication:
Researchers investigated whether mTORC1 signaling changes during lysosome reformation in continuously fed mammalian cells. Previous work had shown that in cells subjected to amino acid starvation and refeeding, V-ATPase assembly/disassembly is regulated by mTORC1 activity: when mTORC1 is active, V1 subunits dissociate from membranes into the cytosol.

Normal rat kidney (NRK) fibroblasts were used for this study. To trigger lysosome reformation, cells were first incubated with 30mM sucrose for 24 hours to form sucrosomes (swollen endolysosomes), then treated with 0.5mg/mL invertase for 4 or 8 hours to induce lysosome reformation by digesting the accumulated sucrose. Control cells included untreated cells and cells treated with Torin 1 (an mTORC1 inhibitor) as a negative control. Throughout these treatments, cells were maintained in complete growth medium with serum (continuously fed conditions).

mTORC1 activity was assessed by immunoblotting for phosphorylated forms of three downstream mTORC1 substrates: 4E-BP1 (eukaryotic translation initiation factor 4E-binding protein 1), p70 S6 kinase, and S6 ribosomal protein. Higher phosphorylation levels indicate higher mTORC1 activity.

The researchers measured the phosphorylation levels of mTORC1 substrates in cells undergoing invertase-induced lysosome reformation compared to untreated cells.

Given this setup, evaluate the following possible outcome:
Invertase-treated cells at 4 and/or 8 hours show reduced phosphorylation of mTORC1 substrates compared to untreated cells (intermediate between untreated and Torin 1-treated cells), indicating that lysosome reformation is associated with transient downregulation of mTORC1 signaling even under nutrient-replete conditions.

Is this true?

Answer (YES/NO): NO